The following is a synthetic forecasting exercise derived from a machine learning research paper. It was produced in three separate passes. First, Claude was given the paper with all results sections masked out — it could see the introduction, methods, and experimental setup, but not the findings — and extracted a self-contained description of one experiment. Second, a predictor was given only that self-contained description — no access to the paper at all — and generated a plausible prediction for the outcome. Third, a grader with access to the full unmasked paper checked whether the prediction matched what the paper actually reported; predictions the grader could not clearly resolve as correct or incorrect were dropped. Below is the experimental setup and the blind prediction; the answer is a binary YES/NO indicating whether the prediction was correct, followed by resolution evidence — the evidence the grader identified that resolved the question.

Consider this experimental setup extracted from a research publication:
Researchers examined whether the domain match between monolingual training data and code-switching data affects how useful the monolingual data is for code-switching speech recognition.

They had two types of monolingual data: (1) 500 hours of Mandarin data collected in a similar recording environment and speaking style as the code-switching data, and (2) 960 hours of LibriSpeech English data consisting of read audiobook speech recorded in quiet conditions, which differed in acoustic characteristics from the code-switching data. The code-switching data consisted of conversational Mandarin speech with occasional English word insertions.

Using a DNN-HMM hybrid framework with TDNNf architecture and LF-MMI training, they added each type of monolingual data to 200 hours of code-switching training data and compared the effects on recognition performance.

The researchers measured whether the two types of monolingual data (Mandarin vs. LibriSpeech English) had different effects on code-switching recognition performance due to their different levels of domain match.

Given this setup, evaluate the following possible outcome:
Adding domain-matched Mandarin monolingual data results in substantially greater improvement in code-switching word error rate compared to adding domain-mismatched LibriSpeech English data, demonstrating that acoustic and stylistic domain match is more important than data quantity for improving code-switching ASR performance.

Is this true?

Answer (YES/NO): YES